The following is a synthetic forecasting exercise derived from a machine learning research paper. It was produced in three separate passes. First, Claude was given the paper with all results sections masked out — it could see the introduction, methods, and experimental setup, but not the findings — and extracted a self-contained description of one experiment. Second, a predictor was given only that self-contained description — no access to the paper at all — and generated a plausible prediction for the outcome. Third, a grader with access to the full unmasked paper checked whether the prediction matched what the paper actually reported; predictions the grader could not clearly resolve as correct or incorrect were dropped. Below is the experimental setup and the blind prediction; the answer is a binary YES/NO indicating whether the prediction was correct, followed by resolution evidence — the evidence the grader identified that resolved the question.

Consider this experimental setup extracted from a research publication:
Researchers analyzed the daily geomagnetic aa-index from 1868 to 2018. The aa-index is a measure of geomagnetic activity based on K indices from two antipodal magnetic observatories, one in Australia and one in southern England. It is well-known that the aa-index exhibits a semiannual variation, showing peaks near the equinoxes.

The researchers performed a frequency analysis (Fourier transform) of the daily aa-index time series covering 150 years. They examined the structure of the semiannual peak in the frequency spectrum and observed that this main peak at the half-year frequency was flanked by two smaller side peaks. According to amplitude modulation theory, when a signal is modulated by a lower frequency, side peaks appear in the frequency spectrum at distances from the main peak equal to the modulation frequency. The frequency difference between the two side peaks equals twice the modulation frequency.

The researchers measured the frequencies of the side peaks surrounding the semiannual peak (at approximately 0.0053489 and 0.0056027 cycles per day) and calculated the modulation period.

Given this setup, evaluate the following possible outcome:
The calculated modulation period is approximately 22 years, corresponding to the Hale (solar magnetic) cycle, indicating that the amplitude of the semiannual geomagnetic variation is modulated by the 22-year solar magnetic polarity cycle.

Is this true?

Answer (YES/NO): YES